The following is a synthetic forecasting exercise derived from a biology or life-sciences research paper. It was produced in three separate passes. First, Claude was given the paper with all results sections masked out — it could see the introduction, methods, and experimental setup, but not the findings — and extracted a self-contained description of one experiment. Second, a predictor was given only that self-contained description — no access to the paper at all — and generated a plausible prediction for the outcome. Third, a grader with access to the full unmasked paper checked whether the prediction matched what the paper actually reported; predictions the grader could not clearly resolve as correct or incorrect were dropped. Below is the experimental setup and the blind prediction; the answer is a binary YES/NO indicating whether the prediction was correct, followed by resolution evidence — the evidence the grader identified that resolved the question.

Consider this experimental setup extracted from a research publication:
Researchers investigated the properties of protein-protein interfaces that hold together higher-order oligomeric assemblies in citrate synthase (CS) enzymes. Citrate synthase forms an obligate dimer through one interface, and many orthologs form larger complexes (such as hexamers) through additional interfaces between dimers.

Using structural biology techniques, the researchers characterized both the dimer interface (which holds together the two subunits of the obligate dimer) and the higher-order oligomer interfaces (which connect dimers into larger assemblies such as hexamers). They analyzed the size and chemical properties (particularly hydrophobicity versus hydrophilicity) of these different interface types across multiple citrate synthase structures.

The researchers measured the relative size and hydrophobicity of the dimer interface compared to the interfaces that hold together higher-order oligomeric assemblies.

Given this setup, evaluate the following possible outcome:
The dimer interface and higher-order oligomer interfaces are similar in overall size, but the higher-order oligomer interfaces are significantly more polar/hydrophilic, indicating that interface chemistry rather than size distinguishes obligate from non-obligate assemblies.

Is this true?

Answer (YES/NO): NO